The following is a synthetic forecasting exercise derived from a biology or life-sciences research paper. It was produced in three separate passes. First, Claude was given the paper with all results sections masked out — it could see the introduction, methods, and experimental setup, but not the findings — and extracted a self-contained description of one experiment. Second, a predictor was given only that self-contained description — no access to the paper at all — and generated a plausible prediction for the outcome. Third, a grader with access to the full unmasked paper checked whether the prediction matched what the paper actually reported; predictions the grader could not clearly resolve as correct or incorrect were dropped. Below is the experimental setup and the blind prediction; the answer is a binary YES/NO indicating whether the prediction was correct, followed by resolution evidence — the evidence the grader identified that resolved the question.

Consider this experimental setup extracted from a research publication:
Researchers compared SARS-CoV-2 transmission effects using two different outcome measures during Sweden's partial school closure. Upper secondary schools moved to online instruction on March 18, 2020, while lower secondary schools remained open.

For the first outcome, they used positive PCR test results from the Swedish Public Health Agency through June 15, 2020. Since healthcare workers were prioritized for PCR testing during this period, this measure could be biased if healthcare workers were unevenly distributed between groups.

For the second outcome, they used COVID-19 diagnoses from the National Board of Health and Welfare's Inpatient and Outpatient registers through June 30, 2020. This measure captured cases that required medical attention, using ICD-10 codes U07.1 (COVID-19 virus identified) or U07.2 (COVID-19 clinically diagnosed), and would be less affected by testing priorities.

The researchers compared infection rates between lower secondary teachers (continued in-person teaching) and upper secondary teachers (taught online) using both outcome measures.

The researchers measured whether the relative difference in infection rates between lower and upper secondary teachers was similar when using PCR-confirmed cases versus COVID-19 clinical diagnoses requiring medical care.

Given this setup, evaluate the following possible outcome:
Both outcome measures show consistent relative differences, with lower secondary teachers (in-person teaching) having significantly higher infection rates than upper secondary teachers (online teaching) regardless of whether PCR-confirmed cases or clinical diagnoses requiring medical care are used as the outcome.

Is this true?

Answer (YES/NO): YES